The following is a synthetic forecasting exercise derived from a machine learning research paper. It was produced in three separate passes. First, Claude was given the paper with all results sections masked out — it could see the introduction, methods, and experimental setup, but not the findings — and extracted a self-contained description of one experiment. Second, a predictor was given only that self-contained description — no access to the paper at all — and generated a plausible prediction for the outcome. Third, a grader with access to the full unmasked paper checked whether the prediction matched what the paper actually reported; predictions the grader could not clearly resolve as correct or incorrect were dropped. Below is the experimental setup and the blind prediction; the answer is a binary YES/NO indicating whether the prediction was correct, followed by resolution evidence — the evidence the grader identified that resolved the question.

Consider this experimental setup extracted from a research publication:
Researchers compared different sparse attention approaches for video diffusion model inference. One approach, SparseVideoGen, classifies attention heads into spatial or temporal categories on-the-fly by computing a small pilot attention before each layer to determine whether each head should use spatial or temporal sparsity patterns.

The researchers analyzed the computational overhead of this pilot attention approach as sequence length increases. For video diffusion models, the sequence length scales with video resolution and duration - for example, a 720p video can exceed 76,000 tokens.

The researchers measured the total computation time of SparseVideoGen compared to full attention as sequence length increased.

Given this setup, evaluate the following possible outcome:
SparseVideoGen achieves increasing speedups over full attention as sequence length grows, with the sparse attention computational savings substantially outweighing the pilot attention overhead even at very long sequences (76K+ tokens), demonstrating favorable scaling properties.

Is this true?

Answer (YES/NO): NO